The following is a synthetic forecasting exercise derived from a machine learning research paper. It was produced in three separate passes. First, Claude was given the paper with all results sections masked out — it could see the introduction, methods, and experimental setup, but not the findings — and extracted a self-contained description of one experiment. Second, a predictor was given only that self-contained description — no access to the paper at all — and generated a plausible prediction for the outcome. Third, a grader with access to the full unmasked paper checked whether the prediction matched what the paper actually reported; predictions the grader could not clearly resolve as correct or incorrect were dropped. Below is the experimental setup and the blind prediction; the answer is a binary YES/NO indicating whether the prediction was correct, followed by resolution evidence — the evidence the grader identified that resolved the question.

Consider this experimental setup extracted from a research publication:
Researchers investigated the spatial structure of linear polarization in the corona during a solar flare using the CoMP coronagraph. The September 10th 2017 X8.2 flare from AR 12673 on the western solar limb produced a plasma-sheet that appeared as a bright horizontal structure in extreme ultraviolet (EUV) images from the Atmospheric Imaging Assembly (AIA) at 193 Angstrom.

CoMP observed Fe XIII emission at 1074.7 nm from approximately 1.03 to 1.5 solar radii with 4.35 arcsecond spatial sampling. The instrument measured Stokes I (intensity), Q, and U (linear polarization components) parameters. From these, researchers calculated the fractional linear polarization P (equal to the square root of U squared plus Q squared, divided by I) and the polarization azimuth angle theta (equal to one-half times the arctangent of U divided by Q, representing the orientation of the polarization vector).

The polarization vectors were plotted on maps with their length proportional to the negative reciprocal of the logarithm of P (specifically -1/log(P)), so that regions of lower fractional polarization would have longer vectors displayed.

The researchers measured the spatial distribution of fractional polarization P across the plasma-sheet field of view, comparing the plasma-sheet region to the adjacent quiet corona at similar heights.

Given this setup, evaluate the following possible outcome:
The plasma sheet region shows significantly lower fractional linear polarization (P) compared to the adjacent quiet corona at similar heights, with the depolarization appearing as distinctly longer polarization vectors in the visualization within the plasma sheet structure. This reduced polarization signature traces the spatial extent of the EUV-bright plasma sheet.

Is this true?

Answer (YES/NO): NO